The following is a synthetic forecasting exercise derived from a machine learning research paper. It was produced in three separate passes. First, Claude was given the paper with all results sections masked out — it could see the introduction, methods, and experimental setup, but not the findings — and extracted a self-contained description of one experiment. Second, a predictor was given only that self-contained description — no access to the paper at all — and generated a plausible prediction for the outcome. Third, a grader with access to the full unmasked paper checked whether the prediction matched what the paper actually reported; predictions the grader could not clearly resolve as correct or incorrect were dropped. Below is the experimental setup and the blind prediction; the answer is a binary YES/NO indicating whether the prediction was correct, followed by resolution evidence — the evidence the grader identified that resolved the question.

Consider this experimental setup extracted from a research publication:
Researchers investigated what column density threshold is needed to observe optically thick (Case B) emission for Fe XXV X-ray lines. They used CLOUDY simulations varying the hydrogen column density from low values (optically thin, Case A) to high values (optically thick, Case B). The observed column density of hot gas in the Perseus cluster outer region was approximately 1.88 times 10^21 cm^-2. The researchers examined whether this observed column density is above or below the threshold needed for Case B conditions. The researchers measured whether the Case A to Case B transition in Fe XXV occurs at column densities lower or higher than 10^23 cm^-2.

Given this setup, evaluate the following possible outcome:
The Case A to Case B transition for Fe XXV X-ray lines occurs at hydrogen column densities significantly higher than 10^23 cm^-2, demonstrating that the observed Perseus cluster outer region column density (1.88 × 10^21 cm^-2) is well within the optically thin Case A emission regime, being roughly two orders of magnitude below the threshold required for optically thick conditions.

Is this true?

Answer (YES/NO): NO